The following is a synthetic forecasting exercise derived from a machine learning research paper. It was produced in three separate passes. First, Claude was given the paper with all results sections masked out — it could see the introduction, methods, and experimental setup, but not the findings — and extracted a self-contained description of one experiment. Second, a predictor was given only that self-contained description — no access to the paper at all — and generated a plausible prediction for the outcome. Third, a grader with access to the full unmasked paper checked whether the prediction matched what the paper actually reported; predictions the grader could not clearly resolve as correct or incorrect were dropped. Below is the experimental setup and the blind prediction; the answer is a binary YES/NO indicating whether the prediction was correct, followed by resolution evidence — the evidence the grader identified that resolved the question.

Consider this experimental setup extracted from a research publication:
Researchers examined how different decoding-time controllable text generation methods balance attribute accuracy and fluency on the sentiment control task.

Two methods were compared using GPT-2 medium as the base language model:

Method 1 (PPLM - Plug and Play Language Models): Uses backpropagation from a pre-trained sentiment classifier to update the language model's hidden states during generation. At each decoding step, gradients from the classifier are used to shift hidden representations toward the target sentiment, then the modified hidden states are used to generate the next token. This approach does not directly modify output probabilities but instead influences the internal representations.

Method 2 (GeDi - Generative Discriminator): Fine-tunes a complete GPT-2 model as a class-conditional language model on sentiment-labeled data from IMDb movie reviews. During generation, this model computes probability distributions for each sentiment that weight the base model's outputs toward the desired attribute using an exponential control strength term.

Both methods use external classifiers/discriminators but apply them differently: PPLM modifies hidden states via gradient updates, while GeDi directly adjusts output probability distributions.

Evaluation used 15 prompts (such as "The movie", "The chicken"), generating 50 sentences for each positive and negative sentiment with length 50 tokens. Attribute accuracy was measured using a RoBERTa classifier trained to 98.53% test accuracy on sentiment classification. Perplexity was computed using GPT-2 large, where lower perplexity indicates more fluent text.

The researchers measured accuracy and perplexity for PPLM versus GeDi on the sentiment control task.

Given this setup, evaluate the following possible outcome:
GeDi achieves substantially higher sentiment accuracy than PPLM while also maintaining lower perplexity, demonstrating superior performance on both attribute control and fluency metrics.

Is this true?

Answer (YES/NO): NO